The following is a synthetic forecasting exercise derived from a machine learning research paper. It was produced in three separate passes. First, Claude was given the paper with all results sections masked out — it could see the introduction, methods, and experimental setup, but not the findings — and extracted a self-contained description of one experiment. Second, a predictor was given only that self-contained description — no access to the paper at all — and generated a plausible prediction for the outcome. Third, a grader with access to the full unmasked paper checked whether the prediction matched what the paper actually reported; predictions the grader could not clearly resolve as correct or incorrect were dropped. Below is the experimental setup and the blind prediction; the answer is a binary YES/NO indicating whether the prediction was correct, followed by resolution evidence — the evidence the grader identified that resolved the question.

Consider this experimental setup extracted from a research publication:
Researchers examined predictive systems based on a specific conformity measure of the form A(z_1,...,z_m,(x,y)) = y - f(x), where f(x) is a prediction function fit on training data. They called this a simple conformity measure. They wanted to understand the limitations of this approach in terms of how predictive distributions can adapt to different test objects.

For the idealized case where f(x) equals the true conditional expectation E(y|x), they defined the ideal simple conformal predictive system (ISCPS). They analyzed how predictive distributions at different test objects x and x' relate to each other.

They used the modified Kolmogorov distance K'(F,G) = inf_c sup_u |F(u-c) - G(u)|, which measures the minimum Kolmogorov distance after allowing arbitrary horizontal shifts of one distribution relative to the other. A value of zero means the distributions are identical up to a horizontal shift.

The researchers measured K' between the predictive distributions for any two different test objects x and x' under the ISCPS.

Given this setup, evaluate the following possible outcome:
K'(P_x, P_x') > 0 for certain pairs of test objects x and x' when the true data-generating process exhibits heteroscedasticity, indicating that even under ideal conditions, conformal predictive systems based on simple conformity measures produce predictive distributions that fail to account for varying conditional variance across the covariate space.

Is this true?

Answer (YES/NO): NO